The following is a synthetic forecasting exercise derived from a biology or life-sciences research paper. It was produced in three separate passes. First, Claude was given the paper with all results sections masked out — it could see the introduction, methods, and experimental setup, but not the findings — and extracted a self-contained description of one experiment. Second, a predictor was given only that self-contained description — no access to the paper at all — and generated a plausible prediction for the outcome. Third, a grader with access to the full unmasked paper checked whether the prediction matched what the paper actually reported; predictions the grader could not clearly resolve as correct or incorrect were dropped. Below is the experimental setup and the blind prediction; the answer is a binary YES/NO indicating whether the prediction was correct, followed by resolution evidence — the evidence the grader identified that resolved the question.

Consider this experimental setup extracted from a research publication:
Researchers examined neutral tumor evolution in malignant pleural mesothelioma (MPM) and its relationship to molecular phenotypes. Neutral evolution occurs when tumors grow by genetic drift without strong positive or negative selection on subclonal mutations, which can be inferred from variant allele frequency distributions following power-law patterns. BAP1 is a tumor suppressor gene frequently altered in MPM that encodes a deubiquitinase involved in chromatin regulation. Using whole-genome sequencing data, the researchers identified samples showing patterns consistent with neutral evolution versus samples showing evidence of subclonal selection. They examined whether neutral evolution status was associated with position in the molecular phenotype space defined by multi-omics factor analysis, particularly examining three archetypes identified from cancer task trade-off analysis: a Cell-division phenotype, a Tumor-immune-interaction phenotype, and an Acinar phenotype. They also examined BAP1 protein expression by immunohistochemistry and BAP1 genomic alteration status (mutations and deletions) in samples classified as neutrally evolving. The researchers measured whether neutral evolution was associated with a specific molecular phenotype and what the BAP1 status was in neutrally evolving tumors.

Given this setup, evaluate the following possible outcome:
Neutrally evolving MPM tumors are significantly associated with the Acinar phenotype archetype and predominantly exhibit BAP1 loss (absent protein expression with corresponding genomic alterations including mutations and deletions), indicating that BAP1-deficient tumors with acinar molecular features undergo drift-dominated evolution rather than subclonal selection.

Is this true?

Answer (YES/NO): YES